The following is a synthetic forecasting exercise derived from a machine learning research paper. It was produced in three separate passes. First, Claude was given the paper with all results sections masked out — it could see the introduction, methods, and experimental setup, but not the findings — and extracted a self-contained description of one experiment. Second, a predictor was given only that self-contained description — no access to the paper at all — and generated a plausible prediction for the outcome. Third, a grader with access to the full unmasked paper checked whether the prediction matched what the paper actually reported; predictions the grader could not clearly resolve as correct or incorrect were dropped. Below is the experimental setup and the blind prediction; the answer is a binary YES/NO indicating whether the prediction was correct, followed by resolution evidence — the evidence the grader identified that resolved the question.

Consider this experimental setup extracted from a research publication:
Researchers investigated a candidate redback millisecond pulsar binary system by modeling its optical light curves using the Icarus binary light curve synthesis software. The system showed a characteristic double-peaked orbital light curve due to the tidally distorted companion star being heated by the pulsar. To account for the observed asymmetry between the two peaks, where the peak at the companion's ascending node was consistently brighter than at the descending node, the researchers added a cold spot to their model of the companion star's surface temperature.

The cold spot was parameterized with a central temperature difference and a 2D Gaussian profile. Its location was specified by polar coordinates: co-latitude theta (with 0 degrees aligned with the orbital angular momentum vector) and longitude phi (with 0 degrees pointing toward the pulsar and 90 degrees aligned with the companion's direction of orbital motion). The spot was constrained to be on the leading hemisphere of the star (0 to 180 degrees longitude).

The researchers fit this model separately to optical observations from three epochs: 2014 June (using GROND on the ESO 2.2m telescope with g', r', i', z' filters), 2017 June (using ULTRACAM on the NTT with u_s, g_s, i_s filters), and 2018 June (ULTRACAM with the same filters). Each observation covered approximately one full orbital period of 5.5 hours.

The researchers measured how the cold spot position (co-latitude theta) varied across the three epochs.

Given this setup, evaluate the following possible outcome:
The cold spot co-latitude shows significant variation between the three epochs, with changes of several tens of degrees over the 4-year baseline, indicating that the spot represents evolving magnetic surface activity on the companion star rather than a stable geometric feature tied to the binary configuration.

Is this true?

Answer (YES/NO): YES